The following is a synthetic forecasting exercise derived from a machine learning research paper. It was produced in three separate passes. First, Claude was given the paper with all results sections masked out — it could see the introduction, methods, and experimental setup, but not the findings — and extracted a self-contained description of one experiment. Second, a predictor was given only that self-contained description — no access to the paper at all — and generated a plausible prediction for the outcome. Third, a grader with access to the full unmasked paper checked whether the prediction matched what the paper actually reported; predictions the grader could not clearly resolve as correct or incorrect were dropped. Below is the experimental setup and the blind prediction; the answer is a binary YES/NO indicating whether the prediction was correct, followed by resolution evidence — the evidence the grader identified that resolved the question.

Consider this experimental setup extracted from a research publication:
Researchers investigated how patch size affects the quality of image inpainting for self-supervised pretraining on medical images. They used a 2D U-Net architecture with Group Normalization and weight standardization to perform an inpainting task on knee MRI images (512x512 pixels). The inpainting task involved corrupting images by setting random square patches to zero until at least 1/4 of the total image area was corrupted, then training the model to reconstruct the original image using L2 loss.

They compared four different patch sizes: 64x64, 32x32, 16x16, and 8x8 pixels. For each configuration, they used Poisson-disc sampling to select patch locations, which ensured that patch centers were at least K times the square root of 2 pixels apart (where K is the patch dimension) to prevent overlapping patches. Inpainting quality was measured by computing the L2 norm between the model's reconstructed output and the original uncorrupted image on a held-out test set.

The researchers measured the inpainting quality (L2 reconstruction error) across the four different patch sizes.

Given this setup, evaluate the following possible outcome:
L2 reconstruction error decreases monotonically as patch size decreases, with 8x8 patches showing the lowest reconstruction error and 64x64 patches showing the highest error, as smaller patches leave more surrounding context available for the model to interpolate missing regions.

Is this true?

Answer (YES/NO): YES